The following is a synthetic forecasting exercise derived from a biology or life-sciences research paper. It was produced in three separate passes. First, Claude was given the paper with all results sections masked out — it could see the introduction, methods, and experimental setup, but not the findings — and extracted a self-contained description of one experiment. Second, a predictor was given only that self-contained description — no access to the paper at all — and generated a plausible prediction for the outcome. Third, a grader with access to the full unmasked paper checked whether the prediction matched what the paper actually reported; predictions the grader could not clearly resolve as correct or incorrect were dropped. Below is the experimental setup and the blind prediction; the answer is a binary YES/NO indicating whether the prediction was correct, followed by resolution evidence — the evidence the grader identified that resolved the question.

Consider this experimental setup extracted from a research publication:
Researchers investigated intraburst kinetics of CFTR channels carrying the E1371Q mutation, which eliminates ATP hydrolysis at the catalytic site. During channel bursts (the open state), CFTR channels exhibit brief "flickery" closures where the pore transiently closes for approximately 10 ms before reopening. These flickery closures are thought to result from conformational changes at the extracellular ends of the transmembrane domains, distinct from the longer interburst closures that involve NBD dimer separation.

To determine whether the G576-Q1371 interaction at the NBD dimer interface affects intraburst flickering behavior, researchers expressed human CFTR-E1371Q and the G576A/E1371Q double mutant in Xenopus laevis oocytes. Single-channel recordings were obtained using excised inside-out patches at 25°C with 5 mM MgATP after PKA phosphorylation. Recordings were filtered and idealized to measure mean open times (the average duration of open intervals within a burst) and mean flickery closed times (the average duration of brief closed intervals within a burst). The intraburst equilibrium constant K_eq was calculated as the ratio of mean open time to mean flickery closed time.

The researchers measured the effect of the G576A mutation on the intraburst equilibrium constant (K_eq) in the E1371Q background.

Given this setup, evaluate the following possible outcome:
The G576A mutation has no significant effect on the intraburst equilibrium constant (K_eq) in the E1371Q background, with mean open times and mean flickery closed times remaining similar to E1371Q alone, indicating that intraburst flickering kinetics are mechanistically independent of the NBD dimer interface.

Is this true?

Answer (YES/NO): YES